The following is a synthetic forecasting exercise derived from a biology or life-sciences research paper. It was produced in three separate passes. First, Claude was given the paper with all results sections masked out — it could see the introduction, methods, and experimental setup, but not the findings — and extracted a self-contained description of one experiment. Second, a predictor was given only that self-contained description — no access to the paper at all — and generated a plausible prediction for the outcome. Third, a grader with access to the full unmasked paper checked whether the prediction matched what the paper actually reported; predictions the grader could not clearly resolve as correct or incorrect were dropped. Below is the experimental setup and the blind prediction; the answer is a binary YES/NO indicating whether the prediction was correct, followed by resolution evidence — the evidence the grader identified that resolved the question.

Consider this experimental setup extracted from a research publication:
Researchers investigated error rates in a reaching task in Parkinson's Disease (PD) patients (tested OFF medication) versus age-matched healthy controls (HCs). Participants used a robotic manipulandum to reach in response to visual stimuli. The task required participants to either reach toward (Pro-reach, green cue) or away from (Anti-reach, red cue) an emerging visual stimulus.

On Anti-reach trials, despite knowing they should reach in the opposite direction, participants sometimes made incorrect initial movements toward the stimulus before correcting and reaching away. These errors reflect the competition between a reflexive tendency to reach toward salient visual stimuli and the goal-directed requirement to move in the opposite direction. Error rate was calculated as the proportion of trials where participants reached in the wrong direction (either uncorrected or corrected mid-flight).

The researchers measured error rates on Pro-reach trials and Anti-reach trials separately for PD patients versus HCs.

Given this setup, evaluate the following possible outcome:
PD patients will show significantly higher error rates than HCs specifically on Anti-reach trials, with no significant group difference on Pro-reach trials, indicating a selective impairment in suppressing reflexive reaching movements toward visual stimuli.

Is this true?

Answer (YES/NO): YES